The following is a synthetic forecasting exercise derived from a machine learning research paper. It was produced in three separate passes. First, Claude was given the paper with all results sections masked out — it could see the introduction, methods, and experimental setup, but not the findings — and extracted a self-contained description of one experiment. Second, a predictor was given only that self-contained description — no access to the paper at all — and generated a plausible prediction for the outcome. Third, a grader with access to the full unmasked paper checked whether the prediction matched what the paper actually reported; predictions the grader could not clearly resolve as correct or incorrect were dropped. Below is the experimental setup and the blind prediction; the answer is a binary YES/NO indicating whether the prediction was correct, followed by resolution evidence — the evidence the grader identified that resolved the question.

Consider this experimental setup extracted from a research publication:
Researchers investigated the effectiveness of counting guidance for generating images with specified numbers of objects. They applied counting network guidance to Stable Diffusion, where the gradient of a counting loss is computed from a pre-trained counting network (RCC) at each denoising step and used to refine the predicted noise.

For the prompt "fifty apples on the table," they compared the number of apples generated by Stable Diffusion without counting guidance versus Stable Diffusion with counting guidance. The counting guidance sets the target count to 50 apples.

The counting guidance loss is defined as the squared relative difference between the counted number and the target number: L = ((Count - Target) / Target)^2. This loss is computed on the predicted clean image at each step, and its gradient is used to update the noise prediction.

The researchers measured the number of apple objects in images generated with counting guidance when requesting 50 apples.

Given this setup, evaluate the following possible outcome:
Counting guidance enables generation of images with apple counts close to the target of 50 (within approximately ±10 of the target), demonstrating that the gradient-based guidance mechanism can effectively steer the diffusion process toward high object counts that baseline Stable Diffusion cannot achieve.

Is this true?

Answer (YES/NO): YES